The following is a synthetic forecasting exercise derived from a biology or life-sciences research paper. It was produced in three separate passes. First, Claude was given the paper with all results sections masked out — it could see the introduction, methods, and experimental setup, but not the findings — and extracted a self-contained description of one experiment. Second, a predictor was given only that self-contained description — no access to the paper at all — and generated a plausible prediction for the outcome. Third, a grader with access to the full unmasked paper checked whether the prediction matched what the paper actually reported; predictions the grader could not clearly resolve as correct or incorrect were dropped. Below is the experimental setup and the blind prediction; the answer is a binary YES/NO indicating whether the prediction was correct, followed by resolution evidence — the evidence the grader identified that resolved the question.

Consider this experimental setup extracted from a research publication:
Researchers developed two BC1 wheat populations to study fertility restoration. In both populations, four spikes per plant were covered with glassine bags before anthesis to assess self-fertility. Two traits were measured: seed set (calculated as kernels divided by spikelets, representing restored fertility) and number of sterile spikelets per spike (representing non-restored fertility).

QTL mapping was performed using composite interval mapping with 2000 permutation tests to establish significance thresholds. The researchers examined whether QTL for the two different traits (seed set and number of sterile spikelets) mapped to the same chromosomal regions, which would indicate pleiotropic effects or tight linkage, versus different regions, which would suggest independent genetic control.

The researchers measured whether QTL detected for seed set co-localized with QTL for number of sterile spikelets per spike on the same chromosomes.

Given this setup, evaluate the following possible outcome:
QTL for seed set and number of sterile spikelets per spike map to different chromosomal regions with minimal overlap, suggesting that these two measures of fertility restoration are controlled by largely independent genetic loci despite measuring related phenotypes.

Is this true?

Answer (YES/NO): NO